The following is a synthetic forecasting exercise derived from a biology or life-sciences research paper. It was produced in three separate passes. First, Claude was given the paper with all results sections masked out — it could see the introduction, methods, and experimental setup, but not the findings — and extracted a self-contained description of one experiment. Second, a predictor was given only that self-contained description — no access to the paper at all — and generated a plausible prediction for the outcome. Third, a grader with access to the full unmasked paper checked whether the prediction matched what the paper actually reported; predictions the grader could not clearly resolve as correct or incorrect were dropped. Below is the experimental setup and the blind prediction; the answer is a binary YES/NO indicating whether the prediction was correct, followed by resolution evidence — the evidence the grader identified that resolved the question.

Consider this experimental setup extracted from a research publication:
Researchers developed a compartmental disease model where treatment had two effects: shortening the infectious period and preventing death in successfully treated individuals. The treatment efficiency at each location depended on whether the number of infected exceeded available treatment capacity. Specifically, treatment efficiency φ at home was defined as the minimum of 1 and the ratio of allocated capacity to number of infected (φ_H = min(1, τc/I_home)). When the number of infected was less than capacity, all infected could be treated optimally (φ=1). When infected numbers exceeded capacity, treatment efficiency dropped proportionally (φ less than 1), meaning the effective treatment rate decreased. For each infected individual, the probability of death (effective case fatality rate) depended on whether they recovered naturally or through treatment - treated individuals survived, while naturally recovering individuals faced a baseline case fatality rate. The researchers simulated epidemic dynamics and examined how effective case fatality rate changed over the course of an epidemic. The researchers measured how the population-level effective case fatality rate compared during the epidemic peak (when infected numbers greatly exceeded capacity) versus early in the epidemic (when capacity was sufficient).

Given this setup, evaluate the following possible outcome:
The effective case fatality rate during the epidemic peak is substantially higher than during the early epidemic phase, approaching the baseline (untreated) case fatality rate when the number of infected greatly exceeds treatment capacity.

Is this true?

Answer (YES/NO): YES